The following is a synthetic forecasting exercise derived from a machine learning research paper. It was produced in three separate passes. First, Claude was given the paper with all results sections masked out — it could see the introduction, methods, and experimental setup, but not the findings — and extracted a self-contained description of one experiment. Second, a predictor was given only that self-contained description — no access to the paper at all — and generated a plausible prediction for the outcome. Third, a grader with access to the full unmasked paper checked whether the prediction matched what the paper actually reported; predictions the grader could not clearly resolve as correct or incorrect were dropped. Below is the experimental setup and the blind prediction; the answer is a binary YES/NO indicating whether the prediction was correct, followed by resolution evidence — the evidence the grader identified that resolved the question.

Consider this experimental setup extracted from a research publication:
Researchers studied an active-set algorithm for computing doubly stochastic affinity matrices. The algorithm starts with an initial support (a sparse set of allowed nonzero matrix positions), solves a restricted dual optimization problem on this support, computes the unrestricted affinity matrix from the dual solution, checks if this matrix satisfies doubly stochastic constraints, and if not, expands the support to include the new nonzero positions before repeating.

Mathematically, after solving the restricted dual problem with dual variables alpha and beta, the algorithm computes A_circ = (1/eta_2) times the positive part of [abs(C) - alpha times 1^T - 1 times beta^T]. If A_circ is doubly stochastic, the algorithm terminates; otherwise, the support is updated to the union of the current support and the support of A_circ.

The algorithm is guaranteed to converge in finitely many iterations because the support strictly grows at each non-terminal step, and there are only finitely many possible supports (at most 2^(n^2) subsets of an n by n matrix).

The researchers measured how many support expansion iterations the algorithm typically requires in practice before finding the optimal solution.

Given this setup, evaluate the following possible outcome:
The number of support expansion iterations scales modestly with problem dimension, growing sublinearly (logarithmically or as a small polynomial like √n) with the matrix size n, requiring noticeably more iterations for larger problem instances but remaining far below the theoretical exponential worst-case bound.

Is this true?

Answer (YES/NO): NO